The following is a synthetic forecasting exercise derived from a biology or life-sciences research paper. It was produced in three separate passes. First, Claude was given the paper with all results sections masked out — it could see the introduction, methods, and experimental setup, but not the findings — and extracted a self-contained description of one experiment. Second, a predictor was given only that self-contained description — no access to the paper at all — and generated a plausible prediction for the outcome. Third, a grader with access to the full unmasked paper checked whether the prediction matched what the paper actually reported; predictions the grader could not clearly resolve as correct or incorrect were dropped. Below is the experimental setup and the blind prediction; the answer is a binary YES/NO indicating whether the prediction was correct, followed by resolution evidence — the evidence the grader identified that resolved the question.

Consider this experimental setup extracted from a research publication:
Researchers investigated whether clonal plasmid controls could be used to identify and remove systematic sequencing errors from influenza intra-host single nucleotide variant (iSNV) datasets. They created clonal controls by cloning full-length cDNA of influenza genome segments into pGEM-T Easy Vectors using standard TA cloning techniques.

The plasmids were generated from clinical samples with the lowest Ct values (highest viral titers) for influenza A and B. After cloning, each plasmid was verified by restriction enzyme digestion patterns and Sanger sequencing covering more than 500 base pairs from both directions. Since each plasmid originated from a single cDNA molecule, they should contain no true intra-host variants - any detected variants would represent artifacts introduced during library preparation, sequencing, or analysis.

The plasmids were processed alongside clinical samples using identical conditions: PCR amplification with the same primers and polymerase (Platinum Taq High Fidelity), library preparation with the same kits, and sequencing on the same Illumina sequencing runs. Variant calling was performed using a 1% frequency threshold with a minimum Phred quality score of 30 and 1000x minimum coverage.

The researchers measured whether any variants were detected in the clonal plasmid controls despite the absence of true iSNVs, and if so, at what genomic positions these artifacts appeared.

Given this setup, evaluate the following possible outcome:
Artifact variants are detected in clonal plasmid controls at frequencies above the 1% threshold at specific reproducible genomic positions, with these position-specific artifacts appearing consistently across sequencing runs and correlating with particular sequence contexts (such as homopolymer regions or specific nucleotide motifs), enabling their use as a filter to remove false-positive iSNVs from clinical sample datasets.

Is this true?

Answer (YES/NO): NO